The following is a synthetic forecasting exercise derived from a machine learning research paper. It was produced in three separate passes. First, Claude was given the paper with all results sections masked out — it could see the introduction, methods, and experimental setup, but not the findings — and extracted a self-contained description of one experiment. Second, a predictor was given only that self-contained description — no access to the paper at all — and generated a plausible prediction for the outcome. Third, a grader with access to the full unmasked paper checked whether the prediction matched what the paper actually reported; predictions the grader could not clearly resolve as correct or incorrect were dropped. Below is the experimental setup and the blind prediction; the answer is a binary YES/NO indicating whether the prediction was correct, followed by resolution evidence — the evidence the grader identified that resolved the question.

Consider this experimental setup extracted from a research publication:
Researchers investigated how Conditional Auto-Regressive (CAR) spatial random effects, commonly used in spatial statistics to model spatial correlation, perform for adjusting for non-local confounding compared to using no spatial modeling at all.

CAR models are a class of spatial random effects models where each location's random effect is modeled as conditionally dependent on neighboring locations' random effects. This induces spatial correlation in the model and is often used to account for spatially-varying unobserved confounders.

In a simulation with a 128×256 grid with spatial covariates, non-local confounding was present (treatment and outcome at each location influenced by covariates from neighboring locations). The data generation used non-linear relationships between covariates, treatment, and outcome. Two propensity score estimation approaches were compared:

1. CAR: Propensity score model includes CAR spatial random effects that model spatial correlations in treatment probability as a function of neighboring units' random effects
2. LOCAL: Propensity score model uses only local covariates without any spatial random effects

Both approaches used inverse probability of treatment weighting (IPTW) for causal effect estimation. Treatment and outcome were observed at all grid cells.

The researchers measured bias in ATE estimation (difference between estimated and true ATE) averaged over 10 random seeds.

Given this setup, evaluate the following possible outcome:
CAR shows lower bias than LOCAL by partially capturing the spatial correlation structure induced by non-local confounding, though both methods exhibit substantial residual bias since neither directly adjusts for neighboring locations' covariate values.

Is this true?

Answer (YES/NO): NO